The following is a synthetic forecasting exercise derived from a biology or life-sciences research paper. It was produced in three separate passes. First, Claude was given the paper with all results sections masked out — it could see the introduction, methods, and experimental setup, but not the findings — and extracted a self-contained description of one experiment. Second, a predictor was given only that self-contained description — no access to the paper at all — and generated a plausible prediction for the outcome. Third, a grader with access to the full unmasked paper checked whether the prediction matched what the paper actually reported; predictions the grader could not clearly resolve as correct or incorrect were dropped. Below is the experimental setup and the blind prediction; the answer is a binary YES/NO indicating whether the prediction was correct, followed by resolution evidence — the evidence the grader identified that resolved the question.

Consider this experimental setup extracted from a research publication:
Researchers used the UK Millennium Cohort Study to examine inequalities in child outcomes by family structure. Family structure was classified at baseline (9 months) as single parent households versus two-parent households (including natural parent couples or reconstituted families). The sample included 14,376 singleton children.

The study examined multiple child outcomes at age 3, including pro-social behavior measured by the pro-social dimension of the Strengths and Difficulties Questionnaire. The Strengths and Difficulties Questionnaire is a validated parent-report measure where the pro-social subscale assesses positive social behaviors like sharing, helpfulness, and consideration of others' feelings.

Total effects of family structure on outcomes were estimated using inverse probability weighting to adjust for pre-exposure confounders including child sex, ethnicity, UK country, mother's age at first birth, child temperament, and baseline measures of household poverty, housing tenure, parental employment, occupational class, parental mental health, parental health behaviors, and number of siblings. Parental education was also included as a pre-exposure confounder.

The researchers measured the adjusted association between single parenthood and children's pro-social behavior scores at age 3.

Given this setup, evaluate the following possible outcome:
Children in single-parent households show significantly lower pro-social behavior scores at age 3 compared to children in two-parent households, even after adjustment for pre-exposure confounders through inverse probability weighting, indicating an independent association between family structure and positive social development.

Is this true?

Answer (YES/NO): NO